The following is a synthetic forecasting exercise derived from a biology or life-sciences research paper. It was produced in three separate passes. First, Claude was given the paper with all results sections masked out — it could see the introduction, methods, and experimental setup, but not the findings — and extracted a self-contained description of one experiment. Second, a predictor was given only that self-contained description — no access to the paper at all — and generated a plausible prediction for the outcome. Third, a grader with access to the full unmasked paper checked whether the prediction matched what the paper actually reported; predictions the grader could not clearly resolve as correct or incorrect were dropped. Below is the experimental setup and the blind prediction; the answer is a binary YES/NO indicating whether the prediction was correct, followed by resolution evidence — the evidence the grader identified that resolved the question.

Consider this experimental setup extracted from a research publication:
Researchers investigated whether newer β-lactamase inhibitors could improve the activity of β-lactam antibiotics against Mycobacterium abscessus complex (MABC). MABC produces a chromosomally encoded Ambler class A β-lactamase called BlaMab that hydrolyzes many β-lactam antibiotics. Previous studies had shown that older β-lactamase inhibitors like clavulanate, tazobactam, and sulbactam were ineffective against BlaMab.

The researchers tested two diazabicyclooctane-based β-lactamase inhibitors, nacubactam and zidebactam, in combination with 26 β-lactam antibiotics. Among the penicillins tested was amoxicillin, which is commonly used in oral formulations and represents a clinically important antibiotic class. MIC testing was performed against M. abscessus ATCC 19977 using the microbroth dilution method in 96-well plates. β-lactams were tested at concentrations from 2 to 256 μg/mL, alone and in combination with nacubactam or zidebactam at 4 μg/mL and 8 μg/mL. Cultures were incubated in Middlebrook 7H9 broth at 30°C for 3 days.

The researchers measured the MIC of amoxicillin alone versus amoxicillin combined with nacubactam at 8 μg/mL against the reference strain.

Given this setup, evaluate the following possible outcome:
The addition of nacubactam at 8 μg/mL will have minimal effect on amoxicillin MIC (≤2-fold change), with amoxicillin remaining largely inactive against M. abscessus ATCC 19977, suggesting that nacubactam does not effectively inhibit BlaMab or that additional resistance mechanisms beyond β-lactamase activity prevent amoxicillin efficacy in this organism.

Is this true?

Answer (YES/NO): NO